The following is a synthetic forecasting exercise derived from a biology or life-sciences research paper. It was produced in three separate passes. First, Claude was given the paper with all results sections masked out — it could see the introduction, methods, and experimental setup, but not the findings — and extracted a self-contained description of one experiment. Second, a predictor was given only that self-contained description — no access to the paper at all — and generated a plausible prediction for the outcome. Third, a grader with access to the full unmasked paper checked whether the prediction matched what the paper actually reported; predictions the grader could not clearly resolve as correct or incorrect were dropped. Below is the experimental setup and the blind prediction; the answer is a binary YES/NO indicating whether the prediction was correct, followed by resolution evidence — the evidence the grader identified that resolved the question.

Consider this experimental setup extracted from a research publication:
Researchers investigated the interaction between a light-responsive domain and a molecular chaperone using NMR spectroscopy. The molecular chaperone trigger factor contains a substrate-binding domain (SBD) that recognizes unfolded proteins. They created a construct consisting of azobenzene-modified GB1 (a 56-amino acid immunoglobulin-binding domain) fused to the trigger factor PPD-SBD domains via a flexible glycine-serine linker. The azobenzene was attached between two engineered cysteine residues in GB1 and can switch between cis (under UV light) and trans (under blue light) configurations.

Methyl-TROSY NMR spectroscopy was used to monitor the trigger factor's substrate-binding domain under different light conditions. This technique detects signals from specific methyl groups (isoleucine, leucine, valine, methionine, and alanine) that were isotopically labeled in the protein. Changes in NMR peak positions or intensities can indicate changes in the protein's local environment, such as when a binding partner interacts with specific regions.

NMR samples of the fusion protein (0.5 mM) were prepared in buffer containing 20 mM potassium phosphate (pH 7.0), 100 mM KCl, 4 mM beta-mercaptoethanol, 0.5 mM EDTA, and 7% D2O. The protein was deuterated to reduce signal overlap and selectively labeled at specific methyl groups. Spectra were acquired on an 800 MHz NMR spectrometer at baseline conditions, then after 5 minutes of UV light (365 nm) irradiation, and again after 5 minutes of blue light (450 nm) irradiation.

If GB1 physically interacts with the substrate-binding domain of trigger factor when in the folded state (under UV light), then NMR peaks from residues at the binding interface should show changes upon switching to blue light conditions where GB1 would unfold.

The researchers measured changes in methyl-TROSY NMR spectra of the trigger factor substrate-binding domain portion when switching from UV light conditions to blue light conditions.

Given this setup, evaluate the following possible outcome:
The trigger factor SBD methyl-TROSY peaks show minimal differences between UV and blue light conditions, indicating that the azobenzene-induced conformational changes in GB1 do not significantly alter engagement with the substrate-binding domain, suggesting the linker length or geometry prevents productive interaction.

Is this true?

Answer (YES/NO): NO